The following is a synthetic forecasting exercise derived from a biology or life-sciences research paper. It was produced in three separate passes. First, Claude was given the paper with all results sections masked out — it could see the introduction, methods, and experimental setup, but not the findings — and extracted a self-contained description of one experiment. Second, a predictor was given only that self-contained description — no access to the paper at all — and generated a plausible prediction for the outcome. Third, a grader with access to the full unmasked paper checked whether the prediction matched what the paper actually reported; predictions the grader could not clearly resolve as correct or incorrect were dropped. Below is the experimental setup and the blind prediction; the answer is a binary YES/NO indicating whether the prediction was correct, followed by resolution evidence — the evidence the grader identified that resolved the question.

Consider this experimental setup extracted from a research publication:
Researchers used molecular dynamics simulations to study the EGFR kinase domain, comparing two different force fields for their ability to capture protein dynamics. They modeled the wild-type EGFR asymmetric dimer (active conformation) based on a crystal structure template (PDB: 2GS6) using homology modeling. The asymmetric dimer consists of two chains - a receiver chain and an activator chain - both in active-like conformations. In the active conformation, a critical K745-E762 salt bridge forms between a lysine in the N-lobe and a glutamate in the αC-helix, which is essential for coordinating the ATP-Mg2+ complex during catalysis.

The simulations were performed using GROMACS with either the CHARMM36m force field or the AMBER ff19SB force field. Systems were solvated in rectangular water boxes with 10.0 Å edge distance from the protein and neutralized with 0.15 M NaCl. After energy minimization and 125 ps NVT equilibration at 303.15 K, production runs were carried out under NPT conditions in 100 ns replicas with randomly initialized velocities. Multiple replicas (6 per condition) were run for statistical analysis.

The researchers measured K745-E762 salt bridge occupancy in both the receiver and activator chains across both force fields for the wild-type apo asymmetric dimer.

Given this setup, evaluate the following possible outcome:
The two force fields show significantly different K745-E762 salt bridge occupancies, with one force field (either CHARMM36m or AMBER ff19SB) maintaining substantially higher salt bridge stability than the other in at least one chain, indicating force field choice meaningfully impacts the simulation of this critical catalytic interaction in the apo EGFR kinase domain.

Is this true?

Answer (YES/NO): YES